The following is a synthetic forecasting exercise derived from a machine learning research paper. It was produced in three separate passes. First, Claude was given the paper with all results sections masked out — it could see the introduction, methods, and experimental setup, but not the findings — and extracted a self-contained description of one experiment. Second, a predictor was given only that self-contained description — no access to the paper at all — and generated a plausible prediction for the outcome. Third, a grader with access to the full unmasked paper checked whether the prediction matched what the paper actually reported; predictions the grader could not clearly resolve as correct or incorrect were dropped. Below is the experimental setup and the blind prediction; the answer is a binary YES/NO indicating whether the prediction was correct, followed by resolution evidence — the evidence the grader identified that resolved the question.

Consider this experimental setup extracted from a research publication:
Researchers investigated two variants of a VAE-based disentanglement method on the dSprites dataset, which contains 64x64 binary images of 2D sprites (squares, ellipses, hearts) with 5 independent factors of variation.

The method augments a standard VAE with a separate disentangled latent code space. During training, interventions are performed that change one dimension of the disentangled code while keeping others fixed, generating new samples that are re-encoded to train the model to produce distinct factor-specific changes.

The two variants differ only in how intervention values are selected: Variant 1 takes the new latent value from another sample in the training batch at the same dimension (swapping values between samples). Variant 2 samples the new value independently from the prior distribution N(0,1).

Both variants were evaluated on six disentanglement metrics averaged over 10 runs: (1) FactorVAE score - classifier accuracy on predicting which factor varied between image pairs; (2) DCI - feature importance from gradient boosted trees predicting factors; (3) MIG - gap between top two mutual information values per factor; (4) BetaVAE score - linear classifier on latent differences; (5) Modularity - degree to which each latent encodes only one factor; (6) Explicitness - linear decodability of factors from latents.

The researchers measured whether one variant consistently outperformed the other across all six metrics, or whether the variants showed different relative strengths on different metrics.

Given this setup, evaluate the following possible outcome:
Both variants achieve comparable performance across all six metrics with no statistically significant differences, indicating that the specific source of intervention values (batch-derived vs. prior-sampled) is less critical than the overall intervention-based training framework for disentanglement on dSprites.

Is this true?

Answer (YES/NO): NO